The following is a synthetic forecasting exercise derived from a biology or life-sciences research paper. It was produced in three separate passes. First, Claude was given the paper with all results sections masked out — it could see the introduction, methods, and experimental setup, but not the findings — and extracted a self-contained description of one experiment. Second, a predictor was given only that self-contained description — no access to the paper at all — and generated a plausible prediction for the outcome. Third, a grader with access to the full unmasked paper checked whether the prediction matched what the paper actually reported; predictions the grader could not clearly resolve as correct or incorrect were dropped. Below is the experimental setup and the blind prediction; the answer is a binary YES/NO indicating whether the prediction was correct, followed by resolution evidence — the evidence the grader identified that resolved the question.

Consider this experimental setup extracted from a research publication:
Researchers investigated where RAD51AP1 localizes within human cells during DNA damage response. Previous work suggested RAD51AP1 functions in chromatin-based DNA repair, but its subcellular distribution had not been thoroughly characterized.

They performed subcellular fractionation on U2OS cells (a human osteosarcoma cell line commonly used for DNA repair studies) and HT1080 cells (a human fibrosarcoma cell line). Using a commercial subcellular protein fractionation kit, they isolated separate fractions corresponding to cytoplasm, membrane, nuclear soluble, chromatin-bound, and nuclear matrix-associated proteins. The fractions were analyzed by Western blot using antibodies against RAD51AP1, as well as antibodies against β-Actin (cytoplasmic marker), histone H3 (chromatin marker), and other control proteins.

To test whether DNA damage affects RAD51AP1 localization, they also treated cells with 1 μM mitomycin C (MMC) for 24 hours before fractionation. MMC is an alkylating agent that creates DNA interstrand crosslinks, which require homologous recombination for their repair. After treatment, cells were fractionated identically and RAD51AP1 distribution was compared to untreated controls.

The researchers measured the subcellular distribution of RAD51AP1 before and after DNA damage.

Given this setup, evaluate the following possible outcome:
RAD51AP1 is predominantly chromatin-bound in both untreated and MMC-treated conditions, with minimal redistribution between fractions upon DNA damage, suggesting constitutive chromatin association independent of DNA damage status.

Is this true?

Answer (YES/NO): NO